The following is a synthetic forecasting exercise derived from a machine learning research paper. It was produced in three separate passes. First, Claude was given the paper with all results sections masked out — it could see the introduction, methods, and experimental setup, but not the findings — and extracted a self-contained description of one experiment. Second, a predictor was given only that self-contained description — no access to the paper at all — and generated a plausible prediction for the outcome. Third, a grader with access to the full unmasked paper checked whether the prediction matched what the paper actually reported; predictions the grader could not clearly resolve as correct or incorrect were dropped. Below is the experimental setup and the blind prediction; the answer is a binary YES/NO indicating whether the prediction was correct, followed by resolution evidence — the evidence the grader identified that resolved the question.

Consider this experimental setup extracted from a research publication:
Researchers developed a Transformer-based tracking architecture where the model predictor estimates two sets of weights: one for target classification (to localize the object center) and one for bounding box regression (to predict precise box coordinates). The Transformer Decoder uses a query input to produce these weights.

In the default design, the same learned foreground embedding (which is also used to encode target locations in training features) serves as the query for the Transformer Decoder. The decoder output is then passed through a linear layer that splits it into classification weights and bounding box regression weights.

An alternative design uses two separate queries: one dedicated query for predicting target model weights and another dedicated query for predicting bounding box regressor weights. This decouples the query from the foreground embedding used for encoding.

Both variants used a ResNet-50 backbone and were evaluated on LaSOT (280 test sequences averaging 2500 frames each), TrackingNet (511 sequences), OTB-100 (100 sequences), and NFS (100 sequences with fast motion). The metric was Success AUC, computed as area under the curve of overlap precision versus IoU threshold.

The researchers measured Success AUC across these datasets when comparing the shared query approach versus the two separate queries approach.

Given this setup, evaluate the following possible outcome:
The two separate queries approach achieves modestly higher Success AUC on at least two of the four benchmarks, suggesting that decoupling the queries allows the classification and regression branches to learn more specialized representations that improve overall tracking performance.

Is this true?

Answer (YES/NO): NO